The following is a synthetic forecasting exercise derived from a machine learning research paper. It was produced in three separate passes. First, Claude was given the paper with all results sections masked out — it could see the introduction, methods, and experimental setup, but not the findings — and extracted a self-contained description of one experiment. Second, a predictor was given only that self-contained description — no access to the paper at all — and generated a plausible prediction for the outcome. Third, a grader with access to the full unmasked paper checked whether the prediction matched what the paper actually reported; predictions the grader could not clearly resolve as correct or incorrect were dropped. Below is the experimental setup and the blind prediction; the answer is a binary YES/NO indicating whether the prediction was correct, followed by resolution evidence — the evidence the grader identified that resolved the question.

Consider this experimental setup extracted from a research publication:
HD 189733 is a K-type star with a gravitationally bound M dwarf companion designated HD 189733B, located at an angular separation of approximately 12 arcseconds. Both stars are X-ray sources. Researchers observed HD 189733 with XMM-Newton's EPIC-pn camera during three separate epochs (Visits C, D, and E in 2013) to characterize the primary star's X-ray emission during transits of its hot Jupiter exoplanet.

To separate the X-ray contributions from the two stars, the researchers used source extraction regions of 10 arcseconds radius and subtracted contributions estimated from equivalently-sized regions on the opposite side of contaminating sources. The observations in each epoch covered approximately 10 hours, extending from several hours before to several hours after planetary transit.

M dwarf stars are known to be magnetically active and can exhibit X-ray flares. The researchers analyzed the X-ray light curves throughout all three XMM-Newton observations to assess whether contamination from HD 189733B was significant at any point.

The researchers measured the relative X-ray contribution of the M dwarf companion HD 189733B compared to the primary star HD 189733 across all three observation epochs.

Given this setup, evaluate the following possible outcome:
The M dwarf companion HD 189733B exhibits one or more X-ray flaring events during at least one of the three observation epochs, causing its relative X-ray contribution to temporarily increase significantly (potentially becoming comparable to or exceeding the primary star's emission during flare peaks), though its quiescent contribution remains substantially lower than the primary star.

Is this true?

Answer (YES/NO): YES